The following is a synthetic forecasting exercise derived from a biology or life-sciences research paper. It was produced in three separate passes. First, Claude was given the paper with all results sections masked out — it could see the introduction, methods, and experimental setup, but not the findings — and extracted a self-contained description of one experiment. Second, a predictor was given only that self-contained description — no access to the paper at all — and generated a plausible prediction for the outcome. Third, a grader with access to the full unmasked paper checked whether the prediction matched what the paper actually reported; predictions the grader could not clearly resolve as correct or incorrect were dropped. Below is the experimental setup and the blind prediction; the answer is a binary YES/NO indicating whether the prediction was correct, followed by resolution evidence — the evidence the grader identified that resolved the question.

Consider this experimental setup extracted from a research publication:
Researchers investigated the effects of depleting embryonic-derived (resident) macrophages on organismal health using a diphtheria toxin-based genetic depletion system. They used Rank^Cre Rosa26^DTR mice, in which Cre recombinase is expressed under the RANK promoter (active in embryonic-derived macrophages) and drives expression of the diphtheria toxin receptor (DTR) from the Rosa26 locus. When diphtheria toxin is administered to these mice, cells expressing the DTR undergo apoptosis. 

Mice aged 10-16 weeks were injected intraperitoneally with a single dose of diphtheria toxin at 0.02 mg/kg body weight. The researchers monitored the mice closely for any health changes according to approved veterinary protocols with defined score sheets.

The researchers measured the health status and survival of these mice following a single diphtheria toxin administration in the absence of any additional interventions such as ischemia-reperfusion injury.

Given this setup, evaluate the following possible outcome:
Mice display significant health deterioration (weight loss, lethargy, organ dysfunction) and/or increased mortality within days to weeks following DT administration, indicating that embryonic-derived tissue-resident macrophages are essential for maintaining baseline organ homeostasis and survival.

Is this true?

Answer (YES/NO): YES